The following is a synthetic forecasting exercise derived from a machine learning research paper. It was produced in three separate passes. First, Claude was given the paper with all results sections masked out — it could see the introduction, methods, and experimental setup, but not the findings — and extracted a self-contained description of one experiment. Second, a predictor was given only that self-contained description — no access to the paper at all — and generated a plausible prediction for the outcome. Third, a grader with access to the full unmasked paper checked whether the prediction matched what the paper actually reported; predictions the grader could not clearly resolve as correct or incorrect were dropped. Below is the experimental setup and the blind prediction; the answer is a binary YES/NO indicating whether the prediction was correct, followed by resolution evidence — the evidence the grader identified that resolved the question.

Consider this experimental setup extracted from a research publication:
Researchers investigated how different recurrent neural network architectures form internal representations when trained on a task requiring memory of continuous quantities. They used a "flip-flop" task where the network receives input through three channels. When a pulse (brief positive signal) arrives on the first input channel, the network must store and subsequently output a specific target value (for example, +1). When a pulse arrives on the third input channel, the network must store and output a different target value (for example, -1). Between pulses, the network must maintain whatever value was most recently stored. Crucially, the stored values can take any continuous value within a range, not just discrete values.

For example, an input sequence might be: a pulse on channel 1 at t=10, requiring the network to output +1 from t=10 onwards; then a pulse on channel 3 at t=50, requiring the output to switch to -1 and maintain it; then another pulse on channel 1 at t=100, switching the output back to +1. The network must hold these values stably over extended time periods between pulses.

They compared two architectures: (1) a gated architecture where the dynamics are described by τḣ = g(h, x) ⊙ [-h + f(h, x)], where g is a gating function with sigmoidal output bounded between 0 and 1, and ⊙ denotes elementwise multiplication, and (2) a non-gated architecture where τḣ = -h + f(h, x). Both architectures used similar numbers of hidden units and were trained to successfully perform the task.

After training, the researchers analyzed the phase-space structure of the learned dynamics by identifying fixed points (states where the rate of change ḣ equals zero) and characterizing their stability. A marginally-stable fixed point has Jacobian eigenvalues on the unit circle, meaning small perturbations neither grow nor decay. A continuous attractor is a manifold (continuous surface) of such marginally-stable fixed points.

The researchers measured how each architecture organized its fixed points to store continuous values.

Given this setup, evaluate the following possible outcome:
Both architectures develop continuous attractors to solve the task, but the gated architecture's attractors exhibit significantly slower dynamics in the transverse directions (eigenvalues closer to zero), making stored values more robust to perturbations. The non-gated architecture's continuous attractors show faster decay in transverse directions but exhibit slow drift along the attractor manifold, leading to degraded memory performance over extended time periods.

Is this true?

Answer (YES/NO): NO